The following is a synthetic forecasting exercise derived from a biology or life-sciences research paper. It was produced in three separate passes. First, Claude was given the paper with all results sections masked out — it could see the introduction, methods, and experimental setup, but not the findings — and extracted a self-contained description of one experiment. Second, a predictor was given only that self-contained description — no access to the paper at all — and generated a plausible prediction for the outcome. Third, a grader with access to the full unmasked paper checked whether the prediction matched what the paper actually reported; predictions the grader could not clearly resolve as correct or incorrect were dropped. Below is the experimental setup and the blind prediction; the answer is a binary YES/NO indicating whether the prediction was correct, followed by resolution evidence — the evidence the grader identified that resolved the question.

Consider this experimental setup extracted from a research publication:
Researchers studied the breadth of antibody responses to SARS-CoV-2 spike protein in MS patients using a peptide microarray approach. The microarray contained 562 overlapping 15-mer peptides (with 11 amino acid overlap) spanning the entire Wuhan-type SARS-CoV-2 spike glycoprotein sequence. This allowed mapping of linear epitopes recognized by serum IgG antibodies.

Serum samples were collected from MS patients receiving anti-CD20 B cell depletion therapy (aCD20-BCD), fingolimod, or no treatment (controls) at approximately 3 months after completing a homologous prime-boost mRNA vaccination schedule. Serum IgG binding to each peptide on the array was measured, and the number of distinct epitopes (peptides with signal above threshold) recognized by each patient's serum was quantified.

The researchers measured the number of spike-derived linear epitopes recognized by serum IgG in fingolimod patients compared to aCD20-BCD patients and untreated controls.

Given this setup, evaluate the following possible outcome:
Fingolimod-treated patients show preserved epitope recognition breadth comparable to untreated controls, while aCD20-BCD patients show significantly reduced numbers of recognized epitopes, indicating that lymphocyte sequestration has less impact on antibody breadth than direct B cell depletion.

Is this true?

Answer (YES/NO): NO